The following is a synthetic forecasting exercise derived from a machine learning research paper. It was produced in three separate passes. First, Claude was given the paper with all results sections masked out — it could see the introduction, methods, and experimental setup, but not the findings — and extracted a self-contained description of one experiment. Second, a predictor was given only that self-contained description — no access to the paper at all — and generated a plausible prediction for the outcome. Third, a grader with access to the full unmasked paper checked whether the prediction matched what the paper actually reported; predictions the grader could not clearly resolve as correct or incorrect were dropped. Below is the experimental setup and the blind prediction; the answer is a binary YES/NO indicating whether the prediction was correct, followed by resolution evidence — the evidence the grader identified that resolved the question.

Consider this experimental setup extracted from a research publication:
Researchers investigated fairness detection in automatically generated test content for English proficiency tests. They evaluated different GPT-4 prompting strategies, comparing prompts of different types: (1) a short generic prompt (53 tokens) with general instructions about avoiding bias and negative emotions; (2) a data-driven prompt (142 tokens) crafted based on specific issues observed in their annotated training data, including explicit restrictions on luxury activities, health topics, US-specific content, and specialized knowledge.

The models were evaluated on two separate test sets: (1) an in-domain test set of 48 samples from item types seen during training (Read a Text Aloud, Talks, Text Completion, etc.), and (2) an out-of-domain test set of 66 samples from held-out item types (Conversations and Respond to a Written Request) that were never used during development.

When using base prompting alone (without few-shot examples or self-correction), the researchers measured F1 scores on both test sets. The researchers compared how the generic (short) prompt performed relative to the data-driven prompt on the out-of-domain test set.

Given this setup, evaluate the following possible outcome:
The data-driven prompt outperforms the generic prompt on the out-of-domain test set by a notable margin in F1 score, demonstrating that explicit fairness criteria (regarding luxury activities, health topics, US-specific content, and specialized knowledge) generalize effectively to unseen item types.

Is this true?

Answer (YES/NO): NO